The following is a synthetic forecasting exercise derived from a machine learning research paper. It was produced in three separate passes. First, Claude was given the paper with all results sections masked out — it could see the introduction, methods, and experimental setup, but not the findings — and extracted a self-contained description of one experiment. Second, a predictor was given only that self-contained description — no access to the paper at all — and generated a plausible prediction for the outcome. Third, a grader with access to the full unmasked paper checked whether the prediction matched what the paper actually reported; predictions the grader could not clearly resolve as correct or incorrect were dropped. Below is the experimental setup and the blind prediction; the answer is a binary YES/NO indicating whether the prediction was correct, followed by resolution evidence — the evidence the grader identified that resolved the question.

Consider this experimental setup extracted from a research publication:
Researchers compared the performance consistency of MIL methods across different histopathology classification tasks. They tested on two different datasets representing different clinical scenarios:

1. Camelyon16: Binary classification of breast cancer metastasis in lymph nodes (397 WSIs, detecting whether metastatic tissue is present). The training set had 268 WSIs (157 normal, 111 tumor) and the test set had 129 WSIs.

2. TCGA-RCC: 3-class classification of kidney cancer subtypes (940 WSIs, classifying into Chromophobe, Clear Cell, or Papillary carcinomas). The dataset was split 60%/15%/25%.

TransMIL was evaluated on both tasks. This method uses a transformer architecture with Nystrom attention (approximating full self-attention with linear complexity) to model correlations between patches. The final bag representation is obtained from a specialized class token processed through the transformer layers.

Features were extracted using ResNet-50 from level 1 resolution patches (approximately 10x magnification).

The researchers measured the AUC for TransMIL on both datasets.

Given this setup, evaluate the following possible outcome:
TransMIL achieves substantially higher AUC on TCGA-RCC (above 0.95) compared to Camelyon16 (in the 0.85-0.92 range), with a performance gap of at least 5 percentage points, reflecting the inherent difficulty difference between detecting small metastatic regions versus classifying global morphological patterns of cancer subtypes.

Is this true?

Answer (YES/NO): NO